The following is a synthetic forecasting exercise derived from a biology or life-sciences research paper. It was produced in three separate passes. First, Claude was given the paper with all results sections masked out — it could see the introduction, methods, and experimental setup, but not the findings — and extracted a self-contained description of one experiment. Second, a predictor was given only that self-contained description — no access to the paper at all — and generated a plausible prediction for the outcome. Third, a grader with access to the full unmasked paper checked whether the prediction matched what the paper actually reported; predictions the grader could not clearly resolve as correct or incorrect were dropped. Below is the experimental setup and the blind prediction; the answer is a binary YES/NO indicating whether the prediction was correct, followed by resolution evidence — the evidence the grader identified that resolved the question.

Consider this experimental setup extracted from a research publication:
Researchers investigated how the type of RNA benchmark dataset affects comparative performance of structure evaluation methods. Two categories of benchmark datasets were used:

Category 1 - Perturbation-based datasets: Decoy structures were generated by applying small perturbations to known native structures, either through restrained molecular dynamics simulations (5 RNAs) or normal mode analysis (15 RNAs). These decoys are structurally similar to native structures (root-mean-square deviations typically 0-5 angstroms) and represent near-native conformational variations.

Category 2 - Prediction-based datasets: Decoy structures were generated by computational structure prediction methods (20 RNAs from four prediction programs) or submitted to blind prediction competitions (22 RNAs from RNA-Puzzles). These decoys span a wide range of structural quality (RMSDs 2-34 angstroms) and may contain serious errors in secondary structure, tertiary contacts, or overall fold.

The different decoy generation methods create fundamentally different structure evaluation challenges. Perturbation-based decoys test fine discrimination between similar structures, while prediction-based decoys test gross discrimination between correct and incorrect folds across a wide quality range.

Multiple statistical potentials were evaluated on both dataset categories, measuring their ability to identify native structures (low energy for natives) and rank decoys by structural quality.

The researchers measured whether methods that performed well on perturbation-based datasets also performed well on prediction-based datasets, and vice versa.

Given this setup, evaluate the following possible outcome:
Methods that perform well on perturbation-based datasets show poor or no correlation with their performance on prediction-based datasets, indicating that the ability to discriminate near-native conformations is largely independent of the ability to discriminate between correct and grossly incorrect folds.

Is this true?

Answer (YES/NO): NO